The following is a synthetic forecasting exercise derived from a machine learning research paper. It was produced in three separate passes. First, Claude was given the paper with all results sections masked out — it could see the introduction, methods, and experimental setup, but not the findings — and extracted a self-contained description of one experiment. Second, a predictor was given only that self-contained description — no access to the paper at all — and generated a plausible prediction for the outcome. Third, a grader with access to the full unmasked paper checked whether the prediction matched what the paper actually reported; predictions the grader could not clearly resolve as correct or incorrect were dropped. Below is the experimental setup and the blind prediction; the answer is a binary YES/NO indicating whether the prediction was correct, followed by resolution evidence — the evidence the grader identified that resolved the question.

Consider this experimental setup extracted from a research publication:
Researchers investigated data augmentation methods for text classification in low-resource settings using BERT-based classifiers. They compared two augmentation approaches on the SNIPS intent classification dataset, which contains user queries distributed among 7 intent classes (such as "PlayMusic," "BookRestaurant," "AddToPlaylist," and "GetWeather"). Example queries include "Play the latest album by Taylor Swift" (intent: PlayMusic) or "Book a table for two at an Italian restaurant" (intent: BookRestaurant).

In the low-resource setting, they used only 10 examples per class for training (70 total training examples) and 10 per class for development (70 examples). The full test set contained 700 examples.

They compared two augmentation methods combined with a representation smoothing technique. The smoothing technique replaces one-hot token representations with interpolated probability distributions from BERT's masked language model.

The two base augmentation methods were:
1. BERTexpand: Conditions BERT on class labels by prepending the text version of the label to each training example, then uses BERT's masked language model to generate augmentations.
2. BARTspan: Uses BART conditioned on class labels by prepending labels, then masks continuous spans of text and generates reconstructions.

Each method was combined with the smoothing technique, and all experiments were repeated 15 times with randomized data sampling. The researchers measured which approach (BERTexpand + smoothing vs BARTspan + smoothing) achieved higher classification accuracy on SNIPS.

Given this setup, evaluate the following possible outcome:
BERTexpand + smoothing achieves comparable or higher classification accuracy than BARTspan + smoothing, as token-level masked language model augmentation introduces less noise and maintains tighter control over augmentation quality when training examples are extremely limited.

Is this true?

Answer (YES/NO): YES